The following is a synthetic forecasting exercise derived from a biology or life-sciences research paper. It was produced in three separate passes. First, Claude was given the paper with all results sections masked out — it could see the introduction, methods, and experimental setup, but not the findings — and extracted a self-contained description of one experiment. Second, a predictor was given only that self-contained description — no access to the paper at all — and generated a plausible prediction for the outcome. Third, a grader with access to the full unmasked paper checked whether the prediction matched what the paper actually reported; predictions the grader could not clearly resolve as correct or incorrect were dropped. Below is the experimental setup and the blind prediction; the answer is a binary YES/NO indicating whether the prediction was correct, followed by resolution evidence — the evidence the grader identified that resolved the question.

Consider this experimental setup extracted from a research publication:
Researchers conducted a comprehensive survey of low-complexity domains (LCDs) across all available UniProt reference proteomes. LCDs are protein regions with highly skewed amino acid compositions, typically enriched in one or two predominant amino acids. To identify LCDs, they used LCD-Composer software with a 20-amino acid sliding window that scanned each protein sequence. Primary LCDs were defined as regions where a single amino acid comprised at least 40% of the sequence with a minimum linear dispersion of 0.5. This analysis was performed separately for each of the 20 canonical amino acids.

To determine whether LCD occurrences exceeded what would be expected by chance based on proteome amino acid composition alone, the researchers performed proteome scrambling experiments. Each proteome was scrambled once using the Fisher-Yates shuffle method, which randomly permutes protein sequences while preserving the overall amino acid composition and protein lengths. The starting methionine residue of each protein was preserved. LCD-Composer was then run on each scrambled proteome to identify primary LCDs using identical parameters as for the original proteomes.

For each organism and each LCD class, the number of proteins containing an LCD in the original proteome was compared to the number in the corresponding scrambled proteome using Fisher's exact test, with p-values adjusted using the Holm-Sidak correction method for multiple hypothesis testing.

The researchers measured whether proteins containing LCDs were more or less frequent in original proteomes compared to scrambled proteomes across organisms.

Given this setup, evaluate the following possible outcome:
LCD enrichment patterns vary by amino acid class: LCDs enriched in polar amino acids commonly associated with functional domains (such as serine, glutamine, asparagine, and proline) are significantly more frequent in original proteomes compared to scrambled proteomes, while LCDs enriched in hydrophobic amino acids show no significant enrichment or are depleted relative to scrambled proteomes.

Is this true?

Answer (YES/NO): NO